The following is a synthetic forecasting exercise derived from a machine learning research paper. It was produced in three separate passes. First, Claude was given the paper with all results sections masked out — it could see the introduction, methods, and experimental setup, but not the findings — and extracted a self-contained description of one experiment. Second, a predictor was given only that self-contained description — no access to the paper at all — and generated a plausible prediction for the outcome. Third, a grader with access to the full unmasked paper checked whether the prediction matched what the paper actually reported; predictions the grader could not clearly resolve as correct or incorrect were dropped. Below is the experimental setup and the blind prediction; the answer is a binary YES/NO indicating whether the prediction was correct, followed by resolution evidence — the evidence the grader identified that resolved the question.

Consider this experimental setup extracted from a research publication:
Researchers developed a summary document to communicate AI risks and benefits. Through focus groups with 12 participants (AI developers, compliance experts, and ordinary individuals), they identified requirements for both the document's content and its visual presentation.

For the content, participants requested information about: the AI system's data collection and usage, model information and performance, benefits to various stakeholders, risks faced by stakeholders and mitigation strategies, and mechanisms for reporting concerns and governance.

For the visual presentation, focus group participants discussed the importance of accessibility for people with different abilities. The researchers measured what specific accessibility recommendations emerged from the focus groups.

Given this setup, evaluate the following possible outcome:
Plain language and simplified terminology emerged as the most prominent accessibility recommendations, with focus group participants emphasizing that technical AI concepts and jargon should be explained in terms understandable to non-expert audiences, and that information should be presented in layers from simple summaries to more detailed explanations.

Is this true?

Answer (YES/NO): NO